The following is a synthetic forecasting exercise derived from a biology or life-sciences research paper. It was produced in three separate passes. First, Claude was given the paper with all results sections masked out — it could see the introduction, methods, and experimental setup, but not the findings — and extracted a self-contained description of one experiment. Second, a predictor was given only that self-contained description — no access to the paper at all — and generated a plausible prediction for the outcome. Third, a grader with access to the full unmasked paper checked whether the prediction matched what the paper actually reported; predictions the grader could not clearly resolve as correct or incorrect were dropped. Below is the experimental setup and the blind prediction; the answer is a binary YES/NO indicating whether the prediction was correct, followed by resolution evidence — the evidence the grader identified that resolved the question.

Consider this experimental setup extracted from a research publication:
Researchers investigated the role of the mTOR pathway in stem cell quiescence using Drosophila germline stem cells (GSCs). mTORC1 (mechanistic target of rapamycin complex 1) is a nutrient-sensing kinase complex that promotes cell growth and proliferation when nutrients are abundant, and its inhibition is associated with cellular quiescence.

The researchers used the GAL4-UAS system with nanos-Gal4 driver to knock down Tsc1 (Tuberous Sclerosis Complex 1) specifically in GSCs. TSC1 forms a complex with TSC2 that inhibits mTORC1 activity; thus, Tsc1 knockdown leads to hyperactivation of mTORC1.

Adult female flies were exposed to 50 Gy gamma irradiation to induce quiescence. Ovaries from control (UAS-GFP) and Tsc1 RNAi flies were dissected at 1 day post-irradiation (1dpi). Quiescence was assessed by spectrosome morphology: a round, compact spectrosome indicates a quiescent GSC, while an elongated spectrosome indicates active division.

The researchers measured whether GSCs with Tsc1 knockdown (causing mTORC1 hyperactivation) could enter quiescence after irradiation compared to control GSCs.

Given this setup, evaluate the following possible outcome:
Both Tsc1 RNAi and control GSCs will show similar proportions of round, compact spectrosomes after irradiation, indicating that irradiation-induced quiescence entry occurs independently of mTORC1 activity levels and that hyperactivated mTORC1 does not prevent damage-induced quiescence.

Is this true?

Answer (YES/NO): NO